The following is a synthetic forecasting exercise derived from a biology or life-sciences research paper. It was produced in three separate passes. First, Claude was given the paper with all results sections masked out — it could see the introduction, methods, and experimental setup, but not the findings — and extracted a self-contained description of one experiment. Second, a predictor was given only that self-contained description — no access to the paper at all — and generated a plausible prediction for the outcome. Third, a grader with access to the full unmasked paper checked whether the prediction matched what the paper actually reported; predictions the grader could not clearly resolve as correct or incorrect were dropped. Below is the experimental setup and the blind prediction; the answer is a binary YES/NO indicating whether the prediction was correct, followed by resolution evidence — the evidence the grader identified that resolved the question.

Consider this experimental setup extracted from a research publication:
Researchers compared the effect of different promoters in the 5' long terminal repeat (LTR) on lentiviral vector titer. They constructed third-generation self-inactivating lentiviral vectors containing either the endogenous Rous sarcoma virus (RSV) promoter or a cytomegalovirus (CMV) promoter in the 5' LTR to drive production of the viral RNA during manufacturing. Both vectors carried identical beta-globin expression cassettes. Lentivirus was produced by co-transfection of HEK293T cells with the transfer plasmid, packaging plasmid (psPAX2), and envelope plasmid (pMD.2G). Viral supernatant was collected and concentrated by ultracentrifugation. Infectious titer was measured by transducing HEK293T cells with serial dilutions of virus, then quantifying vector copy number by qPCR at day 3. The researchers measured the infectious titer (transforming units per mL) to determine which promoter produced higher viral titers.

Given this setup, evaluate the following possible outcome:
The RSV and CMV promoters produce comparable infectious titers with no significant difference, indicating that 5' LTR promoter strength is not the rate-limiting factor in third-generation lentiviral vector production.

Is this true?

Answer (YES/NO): NO